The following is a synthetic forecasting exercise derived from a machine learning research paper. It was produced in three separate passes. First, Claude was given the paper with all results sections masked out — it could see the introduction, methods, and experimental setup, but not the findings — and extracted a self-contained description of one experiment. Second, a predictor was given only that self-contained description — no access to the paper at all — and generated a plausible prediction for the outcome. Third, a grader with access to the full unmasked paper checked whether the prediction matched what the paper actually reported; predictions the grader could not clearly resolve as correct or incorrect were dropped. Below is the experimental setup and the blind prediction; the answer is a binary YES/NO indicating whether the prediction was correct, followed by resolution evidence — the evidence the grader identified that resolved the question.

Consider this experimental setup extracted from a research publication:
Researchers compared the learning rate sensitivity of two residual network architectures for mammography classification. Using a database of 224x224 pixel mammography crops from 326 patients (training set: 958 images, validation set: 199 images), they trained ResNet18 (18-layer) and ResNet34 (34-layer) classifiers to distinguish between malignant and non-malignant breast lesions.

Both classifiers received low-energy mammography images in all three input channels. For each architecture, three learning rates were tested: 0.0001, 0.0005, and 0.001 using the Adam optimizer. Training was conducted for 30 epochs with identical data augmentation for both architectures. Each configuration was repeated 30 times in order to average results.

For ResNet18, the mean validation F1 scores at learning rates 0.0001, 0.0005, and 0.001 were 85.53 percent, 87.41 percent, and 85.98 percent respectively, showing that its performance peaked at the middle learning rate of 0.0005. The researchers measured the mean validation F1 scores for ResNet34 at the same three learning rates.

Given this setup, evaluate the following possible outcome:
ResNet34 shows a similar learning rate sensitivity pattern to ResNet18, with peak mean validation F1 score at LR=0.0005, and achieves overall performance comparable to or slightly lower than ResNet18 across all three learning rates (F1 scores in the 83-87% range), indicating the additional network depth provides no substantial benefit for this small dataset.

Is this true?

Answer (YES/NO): NO